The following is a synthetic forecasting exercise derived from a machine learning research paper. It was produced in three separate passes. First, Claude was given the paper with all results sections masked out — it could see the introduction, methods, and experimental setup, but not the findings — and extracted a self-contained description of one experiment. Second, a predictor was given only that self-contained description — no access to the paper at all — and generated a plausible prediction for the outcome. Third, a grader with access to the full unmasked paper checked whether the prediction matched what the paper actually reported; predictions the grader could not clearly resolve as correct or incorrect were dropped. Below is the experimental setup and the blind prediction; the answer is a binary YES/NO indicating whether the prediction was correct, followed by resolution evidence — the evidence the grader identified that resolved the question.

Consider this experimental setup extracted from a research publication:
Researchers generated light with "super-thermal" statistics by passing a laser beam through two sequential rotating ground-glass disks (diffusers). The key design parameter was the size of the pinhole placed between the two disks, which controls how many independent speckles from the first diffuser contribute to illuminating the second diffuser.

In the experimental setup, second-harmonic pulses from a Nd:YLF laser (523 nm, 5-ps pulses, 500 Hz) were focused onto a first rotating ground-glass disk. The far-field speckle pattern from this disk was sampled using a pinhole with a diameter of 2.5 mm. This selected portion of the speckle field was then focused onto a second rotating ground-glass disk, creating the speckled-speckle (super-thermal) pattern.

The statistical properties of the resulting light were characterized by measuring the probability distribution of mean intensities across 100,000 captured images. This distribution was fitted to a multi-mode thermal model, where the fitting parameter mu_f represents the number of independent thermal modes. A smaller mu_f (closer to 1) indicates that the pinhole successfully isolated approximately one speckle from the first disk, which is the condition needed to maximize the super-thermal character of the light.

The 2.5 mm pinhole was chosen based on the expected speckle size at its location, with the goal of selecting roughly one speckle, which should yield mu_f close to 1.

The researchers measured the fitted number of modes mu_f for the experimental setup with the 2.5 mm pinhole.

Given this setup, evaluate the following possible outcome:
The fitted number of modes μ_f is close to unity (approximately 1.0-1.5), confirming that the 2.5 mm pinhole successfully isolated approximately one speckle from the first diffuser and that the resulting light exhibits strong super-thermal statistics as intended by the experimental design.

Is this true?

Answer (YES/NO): YES